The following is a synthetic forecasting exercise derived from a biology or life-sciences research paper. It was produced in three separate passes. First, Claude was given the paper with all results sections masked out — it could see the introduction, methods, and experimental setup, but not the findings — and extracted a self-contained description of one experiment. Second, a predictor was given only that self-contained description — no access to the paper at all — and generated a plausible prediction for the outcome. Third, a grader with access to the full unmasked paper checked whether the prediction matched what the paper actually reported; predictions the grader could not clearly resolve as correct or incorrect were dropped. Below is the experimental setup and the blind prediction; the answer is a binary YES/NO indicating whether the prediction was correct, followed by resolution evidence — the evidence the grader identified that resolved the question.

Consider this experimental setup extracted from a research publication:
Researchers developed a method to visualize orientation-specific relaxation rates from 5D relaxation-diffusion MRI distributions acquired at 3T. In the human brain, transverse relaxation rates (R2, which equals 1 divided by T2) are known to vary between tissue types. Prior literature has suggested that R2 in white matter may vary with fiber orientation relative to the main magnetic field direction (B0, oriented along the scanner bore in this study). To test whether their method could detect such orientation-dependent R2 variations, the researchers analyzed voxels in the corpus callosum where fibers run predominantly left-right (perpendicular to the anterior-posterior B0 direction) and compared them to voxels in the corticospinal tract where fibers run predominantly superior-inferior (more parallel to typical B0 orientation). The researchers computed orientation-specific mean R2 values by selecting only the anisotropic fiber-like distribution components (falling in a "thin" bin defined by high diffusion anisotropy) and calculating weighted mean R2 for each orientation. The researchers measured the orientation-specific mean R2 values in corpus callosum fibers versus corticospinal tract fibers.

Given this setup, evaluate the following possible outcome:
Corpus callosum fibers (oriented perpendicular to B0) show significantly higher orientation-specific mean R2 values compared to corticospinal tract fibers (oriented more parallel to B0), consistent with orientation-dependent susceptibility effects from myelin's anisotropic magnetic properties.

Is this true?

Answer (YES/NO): NO